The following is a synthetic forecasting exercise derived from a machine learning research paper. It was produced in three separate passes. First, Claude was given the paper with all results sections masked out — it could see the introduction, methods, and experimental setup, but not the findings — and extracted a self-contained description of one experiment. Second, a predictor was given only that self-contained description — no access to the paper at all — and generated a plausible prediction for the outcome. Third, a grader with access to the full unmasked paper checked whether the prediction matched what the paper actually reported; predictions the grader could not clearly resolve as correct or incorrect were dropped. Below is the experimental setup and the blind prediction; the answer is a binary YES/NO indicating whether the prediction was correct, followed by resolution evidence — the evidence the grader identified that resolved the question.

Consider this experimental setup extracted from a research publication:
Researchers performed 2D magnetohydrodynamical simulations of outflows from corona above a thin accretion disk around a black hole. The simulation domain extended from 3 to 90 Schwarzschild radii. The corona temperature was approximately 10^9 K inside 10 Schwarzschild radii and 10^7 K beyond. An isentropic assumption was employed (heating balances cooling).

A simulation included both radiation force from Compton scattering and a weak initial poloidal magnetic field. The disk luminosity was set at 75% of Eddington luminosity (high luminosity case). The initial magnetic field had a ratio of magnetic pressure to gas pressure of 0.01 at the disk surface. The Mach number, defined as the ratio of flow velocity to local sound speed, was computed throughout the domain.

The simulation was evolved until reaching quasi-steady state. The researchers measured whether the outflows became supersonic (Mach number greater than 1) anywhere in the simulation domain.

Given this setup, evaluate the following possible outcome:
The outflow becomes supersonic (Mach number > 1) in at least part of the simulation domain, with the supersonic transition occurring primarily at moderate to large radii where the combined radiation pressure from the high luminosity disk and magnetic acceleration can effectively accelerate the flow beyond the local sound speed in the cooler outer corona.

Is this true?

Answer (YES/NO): NO